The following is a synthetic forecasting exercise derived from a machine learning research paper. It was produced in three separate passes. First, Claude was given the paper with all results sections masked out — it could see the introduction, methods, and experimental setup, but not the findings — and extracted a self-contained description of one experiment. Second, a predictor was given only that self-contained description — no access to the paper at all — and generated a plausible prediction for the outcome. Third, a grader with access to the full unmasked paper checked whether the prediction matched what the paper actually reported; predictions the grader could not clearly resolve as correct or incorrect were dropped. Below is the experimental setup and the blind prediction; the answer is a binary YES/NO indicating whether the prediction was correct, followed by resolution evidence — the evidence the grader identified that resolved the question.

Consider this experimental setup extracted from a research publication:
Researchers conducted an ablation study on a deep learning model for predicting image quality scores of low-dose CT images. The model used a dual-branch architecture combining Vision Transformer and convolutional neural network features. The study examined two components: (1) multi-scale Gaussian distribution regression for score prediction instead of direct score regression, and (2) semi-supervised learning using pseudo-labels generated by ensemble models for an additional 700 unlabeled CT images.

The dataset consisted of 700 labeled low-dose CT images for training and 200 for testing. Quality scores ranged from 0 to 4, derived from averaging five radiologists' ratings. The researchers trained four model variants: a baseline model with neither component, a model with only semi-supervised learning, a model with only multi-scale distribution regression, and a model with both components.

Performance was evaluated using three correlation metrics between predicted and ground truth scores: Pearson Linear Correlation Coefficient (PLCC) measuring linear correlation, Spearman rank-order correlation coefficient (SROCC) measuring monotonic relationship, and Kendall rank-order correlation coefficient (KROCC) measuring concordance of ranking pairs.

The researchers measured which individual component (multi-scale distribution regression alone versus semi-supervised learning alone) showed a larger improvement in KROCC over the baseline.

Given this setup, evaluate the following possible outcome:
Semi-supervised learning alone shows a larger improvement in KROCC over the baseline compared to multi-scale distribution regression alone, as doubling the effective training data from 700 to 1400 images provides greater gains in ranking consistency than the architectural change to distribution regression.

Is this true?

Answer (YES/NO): NO